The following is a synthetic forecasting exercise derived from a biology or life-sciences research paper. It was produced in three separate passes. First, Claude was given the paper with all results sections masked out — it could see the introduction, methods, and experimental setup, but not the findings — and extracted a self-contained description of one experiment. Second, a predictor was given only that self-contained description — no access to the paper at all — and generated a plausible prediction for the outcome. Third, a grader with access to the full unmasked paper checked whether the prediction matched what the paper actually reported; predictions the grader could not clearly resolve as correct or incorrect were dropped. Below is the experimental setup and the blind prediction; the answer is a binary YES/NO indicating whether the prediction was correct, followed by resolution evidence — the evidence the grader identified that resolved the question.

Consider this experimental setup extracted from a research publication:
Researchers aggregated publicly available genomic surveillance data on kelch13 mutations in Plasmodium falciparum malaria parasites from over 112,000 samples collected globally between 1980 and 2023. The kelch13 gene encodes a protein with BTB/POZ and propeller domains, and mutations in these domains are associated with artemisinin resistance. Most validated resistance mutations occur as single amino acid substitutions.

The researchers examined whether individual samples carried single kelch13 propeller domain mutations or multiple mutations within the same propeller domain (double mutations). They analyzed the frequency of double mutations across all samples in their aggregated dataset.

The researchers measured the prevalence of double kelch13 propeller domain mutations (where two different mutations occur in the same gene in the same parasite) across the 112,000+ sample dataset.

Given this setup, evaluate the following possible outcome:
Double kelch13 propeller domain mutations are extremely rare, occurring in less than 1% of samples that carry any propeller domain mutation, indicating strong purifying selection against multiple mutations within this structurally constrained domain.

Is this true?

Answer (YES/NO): YES